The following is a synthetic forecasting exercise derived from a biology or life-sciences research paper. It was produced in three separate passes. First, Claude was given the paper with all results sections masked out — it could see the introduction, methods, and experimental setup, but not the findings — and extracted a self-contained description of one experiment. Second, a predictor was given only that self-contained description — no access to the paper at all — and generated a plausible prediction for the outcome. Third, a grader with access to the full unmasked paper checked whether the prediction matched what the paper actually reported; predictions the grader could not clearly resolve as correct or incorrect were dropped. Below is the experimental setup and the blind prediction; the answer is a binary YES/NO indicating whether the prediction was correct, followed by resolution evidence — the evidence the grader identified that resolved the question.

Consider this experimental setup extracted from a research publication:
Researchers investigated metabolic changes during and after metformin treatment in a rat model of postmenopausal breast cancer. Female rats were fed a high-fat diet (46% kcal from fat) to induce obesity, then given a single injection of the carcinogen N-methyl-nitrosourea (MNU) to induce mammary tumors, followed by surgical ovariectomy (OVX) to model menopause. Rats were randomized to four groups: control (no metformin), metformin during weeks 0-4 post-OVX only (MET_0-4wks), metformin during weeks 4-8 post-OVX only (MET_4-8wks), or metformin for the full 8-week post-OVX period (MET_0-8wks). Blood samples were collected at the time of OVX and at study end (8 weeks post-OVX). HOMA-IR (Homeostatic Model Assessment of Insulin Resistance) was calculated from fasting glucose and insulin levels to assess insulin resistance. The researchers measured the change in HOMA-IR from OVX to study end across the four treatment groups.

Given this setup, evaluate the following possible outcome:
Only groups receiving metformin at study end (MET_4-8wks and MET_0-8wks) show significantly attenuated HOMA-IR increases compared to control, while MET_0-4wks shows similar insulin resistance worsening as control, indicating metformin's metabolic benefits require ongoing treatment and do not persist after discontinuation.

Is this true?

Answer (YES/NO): NO